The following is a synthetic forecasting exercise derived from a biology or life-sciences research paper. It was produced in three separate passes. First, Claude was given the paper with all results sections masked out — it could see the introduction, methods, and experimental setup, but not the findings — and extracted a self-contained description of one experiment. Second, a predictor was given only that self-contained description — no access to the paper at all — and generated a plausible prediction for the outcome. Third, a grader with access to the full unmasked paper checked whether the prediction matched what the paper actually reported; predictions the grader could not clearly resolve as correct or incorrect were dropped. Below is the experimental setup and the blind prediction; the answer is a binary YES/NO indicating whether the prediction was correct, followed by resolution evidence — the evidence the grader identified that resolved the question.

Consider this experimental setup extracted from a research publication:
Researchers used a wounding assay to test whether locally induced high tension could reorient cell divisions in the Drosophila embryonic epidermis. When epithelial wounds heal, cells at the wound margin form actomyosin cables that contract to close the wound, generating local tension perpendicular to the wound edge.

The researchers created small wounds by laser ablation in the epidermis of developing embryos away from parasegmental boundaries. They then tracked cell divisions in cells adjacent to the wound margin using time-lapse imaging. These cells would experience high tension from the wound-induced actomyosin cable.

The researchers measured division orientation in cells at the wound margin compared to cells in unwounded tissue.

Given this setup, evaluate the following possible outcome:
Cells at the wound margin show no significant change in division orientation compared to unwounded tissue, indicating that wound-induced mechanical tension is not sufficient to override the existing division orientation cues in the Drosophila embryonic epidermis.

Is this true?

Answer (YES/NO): NO